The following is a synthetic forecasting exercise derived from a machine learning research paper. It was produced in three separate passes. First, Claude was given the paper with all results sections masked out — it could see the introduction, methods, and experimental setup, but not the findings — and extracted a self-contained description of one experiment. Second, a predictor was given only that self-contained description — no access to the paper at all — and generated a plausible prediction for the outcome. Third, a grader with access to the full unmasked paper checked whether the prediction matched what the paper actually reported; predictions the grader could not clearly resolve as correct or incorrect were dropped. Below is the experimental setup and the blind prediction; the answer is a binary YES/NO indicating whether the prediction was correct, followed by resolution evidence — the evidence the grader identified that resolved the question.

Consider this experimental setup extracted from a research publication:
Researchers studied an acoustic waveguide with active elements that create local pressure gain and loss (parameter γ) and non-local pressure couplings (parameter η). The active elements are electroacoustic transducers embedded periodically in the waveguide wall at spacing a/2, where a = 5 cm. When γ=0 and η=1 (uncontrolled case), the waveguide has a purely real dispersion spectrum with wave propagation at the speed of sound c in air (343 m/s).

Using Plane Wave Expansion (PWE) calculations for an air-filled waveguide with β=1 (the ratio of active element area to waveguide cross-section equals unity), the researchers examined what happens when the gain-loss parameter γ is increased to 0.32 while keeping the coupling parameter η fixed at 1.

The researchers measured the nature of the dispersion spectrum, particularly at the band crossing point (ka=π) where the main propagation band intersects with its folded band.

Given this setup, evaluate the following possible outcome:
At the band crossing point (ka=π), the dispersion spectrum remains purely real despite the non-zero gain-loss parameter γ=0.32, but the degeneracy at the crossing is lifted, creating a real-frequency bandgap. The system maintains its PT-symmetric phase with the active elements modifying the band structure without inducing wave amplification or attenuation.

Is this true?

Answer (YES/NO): NO